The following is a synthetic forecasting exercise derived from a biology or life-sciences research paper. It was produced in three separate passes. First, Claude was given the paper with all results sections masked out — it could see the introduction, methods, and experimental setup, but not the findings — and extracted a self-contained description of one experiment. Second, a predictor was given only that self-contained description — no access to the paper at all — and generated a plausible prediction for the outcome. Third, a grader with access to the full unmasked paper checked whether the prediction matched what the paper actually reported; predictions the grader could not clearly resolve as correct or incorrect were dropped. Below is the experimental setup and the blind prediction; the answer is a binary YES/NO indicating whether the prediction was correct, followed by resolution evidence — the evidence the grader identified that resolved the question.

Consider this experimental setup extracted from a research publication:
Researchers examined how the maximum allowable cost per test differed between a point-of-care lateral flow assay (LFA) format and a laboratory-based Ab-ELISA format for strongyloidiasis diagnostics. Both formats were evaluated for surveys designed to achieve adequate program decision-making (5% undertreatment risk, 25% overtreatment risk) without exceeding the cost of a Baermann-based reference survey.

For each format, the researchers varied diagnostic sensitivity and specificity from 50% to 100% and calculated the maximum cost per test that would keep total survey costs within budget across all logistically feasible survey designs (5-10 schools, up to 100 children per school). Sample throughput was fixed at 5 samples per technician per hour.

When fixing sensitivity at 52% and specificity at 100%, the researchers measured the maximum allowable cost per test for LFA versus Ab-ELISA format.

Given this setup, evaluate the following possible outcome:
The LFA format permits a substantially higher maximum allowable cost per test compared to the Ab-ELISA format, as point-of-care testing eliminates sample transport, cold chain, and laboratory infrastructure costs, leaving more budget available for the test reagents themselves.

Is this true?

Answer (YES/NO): YES